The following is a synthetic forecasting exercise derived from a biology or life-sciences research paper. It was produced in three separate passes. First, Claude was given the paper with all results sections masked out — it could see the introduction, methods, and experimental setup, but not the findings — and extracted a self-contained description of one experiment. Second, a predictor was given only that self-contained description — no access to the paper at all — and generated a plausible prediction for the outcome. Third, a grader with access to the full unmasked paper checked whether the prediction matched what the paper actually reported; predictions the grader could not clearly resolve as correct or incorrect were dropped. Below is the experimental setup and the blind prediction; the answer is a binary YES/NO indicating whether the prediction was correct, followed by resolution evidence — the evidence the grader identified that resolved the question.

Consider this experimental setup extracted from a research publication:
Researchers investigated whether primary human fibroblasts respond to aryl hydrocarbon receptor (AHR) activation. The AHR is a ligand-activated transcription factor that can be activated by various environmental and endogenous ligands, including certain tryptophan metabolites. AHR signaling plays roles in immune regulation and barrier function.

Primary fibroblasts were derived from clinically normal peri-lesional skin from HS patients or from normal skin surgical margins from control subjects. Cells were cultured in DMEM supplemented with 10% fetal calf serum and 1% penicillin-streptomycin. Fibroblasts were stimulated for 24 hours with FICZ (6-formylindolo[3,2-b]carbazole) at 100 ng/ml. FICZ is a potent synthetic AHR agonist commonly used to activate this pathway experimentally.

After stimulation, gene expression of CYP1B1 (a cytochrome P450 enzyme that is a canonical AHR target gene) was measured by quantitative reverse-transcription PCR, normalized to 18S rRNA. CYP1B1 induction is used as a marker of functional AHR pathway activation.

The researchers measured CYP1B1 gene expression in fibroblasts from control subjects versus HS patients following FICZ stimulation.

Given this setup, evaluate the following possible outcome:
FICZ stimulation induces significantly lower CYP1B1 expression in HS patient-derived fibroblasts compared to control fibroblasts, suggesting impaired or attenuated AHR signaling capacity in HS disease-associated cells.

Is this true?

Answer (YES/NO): NO